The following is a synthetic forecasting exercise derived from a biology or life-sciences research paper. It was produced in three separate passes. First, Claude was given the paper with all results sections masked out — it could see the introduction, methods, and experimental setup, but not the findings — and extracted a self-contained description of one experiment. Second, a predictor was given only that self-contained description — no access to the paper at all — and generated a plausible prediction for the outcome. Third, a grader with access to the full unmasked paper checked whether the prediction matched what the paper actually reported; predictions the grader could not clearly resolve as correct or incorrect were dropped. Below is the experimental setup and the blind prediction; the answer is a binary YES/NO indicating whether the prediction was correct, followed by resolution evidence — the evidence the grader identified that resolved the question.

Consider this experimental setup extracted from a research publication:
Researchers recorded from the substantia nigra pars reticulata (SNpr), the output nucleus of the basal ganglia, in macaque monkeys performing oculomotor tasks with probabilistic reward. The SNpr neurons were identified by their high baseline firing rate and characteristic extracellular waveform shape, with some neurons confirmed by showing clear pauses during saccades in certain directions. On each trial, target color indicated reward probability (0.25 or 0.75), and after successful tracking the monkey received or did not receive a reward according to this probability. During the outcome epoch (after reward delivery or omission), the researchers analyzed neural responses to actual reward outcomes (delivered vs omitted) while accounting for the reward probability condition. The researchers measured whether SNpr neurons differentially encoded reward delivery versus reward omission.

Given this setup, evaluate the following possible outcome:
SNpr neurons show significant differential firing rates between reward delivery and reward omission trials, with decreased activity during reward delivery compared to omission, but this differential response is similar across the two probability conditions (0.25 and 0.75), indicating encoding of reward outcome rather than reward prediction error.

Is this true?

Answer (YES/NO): NO